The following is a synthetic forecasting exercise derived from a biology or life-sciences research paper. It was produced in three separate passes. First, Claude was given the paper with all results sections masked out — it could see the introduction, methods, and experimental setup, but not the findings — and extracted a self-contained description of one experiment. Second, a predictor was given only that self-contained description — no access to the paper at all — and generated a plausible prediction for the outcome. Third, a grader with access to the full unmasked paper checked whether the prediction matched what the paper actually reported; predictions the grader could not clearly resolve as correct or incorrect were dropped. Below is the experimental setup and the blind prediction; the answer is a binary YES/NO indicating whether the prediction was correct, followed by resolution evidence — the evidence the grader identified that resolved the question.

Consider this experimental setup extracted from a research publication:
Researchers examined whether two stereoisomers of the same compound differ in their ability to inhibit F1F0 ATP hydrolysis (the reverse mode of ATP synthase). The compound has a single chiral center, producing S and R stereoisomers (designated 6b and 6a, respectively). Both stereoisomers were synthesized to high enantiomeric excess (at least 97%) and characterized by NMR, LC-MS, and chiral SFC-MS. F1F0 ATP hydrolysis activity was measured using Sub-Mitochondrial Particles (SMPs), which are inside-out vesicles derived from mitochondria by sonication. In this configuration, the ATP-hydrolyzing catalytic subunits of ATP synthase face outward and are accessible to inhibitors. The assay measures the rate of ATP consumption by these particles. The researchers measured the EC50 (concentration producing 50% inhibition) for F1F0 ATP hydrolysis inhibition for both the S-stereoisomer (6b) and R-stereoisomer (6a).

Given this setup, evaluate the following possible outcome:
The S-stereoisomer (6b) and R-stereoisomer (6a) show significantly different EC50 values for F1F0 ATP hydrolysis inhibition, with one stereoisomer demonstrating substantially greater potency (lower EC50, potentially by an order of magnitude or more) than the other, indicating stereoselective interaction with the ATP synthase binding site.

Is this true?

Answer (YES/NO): YES